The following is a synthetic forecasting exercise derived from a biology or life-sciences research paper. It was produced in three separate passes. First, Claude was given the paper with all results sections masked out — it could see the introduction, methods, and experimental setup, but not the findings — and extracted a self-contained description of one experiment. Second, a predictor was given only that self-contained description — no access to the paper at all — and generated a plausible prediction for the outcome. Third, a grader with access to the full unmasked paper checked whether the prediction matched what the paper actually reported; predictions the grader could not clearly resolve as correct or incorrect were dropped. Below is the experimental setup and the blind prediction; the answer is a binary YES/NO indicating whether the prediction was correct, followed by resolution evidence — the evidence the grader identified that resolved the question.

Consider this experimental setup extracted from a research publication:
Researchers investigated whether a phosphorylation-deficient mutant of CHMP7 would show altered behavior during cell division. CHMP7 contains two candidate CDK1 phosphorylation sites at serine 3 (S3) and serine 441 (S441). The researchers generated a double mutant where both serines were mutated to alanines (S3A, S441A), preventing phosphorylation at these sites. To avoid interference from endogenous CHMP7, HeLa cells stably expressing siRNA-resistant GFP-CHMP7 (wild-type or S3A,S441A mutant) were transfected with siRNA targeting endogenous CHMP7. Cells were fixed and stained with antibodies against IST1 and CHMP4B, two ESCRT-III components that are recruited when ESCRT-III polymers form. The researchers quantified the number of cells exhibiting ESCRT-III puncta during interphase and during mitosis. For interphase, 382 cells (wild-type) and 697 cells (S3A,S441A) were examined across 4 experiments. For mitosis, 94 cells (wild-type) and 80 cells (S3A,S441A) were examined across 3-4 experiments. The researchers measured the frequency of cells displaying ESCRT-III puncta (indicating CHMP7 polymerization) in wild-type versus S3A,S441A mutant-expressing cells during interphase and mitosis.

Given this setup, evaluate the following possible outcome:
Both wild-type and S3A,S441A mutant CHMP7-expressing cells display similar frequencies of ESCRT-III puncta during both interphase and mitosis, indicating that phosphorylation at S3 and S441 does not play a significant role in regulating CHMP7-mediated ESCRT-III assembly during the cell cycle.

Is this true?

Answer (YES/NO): NO